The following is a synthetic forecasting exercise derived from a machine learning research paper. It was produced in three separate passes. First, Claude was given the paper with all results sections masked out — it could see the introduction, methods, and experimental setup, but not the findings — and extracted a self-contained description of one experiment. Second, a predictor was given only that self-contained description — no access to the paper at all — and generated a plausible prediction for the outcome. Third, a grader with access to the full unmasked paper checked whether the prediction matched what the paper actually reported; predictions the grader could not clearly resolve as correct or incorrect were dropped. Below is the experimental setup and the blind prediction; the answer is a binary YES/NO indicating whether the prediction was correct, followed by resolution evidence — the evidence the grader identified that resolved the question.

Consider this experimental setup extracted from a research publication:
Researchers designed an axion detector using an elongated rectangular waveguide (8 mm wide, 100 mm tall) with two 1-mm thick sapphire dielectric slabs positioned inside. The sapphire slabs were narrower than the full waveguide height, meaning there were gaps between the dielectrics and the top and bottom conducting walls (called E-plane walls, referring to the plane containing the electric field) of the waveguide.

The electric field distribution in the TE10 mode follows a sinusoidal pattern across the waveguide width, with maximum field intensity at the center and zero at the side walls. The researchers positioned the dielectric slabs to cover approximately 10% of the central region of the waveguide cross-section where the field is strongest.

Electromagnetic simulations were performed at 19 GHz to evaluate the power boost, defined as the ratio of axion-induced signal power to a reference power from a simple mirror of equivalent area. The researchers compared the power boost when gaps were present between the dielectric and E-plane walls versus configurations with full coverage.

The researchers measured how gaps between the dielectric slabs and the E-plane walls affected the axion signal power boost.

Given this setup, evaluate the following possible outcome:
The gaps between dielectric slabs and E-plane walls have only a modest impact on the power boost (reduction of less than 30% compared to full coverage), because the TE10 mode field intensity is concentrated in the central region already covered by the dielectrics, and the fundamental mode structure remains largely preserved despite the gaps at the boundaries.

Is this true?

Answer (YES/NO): NO